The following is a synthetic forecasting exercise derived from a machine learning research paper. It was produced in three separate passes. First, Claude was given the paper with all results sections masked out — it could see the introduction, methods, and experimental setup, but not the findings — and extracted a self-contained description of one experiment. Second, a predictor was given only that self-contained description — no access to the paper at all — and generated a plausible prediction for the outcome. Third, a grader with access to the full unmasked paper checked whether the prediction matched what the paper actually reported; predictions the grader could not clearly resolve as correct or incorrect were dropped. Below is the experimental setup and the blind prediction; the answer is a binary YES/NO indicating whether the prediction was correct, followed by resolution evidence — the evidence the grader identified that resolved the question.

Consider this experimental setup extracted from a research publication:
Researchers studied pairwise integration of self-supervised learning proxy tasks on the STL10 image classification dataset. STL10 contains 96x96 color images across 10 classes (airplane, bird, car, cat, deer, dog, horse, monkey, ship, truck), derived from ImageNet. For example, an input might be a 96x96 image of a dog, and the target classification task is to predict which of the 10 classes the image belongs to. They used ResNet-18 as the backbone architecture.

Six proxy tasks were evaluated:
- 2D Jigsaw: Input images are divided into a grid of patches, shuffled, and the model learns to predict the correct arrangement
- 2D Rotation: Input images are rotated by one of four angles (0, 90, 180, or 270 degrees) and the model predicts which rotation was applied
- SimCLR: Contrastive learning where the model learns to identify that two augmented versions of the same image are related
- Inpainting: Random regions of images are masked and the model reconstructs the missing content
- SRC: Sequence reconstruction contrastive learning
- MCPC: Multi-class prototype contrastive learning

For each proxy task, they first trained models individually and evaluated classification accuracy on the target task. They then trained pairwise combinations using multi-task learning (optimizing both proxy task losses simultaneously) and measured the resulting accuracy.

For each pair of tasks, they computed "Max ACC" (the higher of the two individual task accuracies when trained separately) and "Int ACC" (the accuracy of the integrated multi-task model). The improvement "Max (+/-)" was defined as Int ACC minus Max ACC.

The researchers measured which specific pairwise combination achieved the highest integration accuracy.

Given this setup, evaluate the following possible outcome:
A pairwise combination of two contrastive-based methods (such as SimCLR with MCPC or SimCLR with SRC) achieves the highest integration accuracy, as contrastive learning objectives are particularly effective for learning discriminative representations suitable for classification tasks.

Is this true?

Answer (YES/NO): NO